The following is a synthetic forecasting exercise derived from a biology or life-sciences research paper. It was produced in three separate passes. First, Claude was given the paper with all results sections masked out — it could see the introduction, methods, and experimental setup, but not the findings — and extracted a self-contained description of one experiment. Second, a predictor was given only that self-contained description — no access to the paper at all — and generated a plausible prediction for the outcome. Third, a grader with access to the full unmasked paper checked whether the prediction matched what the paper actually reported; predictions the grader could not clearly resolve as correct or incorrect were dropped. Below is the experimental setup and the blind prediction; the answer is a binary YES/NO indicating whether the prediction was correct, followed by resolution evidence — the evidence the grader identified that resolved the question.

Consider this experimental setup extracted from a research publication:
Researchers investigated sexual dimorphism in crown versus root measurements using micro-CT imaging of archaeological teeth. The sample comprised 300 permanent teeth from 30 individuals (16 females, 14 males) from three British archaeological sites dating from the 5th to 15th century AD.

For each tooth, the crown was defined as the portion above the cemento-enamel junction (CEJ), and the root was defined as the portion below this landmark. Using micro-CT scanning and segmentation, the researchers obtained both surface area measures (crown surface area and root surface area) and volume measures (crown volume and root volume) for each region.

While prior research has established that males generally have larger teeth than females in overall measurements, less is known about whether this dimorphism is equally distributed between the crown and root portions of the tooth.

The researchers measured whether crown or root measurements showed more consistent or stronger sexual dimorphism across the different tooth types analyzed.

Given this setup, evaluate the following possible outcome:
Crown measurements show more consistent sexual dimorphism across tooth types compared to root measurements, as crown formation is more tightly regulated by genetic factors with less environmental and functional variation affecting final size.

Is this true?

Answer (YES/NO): NO